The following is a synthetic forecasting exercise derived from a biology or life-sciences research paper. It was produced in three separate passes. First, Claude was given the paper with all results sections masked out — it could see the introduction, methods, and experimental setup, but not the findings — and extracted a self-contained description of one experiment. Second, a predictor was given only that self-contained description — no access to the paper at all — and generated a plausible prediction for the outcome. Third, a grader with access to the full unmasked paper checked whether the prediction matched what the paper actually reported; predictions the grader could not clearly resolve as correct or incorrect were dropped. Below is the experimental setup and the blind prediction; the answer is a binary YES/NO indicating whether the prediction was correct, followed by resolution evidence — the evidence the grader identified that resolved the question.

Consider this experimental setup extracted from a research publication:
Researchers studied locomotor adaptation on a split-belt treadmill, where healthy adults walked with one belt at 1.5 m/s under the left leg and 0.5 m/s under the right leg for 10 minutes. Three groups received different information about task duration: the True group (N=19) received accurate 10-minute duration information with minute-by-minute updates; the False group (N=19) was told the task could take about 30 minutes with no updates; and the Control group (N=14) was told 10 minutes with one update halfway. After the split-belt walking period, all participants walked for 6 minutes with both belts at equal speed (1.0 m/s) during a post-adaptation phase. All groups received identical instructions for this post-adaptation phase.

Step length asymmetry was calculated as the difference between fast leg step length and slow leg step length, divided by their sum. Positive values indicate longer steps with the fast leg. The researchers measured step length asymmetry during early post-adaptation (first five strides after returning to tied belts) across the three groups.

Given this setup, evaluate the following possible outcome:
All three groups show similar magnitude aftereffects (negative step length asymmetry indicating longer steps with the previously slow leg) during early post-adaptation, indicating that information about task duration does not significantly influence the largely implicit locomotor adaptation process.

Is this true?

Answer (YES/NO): NO